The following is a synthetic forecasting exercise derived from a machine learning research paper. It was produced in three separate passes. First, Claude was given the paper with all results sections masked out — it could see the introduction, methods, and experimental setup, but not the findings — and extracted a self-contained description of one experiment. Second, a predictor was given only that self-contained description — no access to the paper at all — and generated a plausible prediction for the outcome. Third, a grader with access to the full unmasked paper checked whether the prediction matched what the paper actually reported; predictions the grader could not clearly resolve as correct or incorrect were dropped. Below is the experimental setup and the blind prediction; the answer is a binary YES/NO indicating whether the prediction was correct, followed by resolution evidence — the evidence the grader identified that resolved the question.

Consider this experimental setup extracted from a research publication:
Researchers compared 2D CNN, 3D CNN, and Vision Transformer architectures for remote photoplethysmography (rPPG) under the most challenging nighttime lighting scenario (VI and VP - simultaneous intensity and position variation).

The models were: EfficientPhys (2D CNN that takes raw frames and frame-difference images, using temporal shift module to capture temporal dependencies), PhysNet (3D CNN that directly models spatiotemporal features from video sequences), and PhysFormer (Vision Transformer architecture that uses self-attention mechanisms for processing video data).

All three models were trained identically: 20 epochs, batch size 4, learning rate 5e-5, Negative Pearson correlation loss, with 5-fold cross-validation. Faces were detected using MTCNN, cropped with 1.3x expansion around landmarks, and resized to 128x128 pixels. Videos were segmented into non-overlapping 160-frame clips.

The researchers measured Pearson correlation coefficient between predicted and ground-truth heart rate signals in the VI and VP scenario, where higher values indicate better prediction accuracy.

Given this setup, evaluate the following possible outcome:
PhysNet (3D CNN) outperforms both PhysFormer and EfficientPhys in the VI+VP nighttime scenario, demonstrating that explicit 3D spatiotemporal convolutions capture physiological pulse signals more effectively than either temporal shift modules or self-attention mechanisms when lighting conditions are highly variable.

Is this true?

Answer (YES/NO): NO